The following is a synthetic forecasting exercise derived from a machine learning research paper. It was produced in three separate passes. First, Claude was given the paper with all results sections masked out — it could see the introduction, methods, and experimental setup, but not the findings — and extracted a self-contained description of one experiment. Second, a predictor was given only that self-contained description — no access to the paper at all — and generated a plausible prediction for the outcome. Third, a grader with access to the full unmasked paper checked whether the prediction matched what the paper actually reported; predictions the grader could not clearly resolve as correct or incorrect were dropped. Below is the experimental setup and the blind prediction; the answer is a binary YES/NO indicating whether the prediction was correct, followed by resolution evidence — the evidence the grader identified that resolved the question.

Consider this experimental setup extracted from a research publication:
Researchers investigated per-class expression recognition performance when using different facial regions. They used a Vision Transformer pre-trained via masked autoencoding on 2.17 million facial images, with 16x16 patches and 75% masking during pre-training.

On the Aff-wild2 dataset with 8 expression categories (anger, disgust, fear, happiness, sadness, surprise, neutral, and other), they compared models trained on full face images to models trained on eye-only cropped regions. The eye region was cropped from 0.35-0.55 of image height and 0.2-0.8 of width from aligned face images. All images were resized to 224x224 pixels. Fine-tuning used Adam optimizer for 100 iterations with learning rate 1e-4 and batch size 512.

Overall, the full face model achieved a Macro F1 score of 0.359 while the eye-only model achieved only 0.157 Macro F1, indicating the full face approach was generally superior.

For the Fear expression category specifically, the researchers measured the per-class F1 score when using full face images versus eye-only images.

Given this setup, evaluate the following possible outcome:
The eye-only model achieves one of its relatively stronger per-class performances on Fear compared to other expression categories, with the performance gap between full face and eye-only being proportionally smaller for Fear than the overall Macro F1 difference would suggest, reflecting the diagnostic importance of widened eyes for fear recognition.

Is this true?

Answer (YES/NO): NO